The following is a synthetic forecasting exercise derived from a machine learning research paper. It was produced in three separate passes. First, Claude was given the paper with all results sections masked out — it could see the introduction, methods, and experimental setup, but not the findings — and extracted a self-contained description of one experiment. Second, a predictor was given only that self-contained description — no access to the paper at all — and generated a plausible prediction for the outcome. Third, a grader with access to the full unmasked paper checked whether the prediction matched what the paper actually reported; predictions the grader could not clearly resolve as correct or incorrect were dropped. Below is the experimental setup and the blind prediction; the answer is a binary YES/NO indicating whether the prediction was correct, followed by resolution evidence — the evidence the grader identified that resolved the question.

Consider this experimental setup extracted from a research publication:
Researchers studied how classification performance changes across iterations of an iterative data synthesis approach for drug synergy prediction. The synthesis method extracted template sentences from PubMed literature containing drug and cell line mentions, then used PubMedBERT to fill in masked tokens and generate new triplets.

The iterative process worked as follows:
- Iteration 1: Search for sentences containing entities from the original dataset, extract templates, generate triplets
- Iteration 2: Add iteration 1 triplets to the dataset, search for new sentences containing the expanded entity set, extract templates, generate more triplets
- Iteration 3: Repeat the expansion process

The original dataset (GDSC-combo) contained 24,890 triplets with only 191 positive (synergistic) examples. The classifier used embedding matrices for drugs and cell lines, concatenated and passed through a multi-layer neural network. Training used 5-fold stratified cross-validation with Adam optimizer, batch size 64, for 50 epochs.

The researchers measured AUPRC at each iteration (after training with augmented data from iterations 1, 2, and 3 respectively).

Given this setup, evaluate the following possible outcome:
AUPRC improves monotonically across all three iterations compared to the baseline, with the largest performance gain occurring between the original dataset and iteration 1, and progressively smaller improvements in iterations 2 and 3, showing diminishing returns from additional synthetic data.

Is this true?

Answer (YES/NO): NO